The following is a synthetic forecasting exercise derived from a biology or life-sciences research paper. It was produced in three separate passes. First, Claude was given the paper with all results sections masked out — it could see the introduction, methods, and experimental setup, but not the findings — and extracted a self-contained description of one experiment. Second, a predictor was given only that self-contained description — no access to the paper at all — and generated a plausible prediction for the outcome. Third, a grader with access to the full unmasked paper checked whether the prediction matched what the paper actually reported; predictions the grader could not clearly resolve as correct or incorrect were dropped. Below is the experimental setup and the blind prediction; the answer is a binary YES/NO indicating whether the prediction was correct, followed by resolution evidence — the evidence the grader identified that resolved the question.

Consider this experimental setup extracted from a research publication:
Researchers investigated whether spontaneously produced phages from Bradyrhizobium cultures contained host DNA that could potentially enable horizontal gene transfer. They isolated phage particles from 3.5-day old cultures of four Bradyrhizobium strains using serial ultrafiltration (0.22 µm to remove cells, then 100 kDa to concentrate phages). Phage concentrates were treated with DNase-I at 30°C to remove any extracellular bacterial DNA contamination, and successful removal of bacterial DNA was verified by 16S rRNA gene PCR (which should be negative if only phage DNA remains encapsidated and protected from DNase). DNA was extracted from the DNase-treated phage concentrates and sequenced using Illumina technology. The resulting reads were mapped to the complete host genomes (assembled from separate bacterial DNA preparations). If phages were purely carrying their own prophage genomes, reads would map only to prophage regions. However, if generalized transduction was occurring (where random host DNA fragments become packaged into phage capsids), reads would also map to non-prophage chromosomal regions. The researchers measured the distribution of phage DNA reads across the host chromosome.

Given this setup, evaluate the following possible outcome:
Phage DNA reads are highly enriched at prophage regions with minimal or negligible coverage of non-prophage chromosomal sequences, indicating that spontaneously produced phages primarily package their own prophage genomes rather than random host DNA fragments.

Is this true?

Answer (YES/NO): NO